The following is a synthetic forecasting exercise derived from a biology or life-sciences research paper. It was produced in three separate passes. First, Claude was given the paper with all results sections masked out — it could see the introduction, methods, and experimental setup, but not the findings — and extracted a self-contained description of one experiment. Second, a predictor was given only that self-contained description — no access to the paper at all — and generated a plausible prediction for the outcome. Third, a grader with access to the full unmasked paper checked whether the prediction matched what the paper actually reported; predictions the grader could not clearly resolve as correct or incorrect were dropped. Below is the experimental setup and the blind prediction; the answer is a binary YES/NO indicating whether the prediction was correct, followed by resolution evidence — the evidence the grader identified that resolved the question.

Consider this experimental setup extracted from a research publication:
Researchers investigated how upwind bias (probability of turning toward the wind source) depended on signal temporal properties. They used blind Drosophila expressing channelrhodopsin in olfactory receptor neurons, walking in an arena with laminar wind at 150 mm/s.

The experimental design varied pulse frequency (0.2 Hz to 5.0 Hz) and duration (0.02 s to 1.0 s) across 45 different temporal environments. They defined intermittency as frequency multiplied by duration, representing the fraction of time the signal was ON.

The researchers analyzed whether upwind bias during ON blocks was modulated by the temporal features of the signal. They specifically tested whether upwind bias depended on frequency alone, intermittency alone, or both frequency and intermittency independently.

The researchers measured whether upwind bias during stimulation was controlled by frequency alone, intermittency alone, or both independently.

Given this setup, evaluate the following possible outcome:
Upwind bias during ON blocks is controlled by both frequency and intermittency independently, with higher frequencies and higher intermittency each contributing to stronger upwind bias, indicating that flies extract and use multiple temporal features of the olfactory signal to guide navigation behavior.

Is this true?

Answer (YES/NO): YES